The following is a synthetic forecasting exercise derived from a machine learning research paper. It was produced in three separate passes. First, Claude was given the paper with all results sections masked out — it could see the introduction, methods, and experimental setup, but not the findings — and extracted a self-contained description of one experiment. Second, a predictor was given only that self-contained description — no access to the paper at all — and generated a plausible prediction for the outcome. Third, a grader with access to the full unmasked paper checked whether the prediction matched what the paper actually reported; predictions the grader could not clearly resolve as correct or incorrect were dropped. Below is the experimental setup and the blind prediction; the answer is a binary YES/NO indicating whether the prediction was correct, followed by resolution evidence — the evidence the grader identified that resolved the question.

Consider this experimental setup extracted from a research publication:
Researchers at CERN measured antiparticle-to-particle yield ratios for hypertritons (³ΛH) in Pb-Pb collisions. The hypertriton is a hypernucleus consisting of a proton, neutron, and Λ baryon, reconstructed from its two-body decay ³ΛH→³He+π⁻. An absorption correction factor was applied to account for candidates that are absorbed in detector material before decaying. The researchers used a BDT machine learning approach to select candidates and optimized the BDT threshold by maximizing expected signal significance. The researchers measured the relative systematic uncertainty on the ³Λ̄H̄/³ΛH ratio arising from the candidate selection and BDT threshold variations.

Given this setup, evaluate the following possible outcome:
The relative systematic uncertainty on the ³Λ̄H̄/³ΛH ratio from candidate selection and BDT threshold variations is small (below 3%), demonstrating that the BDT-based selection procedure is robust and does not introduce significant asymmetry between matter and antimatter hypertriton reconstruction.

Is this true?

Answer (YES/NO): NO